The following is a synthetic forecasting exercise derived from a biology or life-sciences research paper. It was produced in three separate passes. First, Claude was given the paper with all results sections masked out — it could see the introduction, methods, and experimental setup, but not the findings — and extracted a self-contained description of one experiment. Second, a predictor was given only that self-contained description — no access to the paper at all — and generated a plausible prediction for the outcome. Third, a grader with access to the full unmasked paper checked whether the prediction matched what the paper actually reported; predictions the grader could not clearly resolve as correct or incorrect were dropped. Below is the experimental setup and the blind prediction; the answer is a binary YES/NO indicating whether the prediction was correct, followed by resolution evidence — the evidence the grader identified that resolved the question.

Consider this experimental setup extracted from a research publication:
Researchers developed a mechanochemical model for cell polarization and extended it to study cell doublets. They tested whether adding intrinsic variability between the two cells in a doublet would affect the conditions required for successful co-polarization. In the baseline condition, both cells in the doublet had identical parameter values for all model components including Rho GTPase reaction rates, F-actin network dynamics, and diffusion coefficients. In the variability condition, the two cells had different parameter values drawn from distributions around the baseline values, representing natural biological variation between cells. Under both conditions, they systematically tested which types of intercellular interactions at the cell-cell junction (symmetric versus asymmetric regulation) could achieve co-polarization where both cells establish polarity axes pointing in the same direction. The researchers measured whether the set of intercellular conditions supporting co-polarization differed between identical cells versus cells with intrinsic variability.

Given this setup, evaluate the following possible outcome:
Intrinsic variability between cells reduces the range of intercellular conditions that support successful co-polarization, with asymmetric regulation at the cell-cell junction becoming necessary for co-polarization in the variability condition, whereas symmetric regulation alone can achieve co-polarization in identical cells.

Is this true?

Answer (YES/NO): NO